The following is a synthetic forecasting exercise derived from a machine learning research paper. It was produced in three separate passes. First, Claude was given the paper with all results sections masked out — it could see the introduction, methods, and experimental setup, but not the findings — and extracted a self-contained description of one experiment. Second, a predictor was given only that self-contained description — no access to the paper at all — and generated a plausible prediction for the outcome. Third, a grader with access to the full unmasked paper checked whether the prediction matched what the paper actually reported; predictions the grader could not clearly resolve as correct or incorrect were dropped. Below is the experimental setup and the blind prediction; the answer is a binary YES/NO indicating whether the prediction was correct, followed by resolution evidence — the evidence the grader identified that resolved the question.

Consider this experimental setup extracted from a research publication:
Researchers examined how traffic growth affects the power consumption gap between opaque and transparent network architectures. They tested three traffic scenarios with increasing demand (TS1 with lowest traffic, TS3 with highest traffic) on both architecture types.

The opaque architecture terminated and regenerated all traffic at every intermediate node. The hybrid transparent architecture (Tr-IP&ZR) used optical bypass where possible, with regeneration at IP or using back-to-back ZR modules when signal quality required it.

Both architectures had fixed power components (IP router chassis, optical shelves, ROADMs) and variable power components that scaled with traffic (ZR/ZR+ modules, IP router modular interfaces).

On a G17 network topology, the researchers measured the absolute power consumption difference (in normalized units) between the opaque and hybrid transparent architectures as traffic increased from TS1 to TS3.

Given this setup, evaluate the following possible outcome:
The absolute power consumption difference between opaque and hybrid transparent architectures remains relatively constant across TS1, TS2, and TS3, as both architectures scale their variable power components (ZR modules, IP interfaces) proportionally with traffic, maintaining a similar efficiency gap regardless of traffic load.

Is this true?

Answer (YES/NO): NO